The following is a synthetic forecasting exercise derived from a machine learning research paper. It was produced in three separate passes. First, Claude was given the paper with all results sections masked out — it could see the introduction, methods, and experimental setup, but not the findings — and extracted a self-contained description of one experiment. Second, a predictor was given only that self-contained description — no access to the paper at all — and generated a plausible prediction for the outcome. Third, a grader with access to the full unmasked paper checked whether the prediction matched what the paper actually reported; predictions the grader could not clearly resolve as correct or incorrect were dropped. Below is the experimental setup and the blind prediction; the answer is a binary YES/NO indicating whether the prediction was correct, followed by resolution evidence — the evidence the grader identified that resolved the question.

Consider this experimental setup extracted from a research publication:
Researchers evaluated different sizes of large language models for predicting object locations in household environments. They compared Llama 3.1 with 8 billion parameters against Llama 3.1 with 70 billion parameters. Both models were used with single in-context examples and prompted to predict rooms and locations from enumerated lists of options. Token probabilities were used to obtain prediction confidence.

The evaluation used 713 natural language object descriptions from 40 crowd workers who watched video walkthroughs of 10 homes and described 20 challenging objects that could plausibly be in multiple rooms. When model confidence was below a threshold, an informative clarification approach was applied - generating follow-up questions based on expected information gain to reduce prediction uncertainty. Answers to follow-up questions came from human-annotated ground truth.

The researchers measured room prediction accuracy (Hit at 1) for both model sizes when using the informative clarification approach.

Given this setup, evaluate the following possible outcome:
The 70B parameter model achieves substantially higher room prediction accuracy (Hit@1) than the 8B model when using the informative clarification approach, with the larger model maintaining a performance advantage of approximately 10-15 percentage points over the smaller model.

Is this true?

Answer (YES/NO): YES